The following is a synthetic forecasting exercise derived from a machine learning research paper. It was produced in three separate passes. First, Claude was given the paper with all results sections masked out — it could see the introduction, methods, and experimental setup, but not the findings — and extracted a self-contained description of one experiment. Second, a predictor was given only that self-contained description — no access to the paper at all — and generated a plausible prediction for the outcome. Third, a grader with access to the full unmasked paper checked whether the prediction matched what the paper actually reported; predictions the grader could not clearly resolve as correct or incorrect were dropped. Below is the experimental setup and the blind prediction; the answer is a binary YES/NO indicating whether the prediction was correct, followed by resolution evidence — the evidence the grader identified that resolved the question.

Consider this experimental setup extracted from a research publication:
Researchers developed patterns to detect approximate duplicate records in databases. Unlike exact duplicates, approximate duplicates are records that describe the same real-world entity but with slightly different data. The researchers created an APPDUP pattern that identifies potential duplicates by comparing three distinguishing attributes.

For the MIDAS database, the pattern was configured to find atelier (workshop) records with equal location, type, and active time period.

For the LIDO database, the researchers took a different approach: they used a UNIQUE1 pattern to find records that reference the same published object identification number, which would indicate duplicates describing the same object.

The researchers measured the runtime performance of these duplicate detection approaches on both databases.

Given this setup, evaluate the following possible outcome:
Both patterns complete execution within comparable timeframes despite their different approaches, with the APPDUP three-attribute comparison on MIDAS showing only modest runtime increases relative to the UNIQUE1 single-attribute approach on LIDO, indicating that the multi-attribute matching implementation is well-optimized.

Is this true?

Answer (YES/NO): NO